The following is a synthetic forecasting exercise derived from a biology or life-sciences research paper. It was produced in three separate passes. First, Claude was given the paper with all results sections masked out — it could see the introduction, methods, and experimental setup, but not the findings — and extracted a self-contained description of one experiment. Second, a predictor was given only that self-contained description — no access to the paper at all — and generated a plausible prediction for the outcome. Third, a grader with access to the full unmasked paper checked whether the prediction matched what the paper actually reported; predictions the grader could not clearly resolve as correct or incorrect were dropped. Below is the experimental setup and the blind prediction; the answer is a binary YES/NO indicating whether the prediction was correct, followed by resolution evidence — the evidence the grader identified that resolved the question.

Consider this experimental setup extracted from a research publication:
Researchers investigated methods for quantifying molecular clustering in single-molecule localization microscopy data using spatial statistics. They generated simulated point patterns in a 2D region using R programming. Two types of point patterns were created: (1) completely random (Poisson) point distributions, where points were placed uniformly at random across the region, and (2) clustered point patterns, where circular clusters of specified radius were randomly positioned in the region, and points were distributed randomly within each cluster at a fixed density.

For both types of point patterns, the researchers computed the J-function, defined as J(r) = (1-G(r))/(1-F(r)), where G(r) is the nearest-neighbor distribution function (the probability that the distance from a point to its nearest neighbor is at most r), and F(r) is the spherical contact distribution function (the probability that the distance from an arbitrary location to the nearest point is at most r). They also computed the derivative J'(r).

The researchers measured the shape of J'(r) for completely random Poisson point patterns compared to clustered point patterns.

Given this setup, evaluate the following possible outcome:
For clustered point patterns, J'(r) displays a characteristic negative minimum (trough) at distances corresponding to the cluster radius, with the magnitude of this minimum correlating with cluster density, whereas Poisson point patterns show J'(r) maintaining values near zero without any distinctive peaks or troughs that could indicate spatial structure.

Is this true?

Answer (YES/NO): NO